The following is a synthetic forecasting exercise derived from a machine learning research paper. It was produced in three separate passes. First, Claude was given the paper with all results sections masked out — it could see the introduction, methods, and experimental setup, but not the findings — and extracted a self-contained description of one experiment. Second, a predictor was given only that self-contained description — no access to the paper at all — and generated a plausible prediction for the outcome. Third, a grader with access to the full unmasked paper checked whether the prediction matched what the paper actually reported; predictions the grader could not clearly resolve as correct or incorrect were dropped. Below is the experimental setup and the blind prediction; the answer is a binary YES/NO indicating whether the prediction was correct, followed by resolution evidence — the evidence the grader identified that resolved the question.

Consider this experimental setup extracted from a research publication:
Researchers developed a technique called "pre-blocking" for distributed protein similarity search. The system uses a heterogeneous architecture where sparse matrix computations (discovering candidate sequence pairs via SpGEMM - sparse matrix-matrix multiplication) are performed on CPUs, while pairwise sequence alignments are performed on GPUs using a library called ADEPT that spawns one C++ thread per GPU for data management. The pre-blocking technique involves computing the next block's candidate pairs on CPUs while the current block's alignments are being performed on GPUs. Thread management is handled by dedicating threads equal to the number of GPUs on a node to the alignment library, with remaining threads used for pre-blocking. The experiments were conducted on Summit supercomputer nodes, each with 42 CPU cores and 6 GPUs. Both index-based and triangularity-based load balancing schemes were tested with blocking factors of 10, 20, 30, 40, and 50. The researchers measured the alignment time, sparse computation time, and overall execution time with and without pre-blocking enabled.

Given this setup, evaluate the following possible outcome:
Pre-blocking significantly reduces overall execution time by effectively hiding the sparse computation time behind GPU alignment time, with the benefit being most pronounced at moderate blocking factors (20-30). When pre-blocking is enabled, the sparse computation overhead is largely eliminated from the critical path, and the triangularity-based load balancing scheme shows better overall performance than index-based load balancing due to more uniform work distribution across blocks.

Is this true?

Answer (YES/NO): NO